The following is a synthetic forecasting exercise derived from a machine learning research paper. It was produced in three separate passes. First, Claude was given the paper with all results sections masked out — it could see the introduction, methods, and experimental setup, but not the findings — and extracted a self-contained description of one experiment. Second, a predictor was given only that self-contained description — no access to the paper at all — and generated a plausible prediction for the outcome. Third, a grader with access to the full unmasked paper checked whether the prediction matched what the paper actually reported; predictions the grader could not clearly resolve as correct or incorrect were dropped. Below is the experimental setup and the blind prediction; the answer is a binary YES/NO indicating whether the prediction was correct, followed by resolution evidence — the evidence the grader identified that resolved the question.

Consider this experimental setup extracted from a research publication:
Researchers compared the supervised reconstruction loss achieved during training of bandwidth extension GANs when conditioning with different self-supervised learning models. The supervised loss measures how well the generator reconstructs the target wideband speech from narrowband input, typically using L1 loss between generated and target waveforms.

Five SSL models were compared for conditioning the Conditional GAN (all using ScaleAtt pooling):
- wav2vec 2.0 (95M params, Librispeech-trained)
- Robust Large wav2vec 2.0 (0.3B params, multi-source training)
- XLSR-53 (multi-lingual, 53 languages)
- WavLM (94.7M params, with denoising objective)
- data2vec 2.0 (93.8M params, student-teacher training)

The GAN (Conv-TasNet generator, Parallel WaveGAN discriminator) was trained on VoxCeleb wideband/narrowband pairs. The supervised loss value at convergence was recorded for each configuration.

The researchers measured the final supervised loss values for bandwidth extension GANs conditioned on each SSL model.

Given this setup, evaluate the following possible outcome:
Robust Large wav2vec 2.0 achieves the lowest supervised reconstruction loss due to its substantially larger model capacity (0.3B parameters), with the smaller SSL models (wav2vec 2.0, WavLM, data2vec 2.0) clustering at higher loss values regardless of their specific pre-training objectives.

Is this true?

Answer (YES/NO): NO